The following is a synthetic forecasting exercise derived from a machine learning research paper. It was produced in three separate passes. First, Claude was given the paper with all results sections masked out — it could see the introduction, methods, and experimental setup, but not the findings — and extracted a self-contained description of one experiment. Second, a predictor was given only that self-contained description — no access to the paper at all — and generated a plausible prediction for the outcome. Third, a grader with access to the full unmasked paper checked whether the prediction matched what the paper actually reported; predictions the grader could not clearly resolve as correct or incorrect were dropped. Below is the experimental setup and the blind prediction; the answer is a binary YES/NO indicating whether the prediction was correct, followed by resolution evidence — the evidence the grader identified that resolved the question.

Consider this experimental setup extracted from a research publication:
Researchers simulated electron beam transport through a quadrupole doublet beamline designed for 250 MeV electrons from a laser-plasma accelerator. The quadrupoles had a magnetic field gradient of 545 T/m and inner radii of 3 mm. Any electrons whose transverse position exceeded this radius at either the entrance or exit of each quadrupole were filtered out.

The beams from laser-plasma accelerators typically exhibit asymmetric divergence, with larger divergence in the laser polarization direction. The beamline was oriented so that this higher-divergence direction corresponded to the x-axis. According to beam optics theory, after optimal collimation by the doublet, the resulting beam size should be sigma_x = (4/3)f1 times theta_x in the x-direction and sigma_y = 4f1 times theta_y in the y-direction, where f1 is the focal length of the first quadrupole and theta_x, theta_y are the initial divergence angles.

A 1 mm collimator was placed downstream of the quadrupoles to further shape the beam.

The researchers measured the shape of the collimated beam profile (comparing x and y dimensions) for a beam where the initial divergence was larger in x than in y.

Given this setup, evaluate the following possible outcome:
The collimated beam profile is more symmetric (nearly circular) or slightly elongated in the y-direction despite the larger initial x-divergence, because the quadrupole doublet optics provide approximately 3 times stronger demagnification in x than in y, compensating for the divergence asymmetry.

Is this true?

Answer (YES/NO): YES